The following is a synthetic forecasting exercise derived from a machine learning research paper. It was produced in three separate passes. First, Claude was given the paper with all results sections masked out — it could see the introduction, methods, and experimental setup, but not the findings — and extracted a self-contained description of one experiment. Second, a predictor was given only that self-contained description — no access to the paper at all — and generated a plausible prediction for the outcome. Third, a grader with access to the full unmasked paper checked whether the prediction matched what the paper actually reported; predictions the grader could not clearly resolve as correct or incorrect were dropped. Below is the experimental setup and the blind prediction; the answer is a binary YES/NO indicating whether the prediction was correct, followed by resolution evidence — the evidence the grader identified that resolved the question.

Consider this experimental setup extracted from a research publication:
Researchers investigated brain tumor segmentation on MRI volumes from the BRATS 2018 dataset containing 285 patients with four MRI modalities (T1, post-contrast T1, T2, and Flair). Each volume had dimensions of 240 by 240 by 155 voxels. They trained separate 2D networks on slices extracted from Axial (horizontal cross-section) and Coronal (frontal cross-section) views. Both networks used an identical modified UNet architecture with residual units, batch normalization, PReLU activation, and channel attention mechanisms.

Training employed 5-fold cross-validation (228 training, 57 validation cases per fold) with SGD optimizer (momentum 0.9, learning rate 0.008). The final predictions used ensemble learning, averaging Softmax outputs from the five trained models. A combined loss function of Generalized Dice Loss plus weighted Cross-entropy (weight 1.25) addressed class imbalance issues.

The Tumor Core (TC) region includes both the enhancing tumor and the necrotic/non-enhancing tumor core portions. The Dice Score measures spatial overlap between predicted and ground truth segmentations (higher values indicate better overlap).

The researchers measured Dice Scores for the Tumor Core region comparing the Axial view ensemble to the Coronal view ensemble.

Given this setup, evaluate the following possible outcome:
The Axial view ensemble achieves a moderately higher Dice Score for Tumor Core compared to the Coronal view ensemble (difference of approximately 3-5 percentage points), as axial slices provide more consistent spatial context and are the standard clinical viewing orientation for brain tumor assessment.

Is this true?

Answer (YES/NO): NO